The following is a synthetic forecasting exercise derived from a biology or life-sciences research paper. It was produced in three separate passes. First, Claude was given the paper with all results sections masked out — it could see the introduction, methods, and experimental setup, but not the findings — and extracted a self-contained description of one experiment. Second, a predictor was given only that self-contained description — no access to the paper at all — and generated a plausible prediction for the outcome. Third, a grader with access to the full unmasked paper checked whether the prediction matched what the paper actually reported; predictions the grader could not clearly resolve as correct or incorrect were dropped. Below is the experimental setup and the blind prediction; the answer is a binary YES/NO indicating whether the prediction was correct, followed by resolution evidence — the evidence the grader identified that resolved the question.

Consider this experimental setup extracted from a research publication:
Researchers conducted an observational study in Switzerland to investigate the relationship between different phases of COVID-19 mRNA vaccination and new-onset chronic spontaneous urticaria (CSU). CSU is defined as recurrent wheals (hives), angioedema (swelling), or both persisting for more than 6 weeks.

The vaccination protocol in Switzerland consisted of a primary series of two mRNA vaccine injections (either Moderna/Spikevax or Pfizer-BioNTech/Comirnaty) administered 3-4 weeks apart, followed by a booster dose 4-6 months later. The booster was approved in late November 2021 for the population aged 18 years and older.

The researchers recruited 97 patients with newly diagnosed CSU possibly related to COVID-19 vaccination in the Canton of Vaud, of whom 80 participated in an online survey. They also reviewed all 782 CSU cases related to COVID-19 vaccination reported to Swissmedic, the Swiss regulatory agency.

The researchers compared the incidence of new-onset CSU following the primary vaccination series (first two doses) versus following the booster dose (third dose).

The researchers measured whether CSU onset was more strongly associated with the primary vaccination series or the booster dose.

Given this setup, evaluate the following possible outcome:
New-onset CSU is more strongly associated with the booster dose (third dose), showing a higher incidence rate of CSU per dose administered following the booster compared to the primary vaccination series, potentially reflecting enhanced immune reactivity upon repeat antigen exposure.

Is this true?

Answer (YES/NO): YES